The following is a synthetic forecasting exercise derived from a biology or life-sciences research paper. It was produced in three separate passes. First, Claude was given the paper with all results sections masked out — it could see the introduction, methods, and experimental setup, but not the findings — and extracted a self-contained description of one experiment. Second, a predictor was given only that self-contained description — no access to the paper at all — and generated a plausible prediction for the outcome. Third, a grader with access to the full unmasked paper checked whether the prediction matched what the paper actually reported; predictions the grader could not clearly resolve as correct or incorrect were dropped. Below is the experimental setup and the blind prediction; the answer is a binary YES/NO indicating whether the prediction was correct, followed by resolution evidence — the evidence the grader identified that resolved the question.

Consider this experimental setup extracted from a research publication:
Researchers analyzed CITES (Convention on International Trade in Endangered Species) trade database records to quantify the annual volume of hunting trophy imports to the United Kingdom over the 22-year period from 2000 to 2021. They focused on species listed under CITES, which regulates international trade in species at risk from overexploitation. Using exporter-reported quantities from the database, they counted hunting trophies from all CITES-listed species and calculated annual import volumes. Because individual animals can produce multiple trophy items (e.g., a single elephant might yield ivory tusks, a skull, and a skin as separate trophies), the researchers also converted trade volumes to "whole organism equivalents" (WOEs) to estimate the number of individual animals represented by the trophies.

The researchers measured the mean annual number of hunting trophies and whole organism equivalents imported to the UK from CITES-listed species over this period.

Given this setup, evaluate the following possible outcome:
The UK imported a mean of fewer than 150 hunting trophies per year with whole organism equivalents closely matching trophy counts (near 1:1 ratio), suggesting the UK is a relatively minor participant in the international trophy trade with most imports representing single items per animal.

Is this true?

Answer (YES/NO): NO